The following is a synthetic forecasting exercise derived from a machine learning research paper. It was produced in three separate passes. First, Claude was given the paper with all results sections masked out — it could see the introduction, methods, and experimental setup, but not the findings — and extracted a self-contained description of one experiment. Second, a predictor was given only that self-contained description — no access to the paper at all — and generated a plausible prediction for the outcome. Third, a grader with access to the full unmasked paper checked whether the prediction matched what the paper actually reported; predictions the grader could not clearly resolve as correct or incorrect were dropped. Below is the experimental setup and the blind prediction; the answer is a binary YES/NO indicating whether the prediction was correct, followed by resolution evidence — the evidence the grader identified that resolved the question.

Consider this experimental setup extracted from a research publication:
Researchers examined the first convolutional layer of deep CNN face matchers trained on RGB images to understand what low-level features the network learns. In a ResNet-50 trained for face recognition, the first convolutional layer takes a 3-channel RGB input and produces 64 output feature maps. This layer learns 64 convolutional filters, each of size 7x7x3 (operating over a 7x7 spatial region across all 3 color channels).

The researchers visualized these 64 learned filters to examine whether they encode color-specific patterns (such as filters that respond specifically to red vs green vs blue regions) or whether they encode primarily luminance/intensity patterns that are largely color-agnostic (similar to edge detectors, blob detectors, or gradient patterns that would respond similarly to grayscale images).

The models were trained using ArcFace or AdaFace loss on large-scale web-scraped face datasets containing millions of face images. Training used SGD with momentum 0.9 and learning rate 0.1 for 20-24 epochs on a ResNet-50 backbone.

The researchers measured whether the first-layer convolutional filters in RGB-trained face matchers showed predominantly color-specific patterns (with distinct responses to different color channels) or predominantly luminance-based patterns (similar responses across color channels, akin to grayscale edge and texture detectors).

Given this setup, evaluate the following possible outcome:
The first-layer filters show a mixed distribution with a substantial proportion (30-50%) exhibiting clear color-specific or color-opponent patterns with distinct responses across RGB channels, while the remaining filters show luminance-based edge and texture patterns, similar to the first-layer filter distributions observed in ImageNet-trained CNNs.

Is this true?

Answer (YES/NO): NO